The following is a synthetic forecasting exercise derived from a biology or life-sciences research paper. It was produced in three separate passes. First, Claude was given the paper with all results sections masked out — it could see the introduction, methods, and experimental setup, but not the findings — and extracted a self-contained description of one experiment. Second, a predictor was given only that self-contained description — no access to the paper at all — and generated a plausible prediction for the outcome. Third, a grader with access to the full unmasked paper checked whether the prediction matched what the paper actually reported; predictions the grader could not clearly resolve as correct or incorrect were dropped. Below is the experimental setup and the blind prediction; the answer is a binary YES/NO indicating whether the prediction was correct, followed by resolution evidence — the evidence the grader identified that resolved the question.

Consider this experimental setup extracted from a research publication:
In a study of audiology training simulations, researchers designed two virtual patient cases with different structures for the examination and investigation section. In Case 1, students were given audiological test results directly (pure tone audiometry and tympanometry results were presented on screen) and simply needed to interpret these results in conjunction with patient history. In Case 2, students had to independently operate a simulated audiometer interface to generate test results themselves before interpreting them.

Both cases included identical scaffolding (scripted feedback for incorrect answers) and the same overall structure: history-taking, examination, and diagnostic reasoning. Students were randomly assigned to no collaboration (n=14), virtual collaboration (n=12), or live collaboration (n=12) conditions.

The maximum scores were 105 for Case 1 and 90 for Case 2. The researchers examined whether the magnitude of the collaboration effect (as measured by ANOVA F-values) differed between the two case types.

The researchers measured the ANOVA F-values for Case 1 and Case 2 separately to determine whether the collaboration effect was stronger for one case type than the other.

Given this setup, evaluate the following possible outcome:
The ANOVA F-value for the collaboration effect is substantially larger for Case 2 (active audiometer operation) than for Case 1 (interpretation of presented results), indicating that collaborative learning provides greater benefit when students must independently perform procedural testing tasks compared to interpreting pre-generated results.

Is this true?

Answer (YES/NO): NO